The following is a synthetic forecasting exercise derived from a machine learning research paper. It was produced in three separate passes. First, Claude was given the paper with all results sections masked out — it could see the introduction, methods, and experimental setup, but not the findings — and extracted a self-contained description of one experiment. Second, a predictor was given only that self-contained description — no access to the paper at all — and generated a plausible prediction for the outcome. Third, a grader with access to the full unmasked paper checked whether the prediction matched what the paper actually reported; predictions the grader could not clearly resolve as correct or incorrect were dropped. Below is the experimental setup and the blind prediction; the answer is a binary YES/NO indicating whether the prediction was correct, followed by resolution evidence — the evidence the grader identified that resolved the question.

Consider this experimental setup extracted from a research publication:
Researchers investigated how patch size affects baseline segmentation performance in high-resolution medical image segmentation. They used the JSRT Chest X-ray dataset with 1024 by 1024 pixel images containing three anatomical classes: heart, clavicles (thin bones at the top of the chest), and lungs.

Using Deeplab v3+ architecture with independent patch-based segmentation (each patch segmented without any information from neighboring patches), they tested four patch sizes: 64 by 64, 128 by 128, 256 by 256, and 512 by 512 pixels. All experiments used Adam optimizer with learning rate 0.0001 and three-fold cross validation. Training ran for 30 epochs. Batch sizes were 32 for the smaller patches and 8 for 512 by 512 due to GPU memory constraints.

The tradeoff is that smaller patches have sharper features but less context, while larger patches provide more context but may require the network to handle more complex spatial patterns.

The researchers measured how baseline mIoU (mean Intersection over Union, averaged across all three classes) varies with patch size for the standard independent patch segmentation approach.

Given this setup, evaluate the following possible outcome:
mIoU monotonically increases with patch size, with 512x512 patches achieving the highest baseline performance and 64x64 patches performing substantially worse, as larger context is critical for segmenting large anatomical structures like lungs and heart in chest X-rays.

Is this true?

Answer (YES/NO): NO